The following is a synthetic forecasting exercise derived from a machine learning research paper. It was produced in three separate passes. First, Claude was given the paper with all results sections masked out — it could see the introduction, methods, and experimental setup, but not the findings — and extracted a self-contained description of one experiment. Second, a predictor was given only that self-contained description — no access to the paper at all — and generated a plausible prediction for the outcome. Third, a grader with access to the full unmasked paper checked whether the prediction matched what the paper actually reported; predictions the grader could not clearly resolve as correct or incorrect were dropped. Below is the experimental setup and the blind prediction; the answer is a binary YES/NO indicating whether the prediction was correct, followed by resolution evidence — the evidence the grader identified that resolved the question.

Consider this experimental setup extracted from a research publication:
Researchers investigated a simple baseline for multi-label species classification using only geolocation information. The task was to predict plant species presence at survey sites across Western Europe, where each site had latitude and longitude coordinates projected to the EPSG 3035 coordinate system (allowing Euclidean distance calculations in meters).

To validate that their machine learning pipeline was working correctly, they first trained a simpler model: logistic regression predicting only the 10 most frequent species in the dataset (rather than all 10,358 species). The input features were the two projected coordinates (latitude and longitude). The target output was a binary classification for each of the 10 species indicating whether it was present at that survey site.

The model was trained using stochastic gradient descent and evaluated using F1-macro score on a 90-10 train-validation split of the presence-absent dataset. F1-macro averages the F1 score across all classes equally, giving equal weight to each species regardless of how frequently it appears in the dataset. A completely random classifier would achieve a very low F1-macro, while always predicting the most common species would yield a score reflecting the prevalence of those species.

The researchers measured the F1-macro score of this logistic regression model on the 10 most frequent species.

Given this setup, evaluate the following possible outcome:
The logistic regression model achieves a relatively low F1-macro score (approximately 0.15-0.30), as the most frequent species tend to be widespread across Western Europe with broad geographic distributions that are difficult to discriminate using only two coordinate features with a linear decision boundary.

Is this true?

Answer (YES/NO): NO